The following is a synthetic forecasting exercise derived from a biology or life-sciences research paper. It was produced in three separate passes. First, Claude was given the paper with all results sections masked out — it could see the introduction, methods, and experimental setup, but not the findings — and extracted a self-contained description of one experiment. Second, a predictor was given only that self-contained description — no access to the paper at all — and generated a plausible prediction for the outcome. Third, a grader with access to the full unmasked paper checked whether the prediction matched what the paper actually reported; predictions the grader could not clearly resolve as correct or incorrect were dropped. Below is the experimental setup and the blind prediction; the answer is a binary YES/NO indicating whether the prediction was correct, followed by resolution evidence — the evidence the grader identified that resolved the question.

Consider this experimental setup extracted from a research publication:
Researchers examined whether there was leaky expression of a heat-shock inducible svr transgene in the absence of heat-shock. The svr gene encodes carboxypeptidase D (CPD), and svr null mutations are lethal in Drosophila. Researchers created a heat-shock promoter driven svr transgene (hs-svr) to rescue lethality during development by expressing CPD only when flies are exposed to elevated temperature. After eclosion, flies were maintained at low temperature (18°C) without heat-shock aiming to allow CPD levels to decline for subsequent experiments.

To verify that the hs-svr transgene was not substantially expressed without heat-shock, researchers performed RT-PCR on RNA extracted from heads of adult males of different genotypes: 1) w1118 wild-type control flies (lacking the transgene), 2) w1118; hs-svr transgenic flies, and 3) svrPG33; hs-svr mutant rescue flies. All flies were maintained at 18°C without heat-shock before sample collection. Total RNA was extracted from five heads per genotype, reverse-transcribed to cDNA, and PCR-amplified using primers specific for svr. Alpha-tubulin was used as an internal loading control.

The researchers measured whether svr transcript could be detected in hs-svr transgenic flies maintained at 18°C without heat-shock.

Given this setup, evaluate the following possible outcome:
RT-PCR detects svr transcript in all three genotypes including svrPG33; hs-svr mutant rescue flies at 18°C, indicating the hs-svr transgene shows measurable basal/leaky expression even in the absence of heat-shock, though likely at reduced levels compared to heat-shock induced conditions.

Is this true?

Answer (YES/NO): YES